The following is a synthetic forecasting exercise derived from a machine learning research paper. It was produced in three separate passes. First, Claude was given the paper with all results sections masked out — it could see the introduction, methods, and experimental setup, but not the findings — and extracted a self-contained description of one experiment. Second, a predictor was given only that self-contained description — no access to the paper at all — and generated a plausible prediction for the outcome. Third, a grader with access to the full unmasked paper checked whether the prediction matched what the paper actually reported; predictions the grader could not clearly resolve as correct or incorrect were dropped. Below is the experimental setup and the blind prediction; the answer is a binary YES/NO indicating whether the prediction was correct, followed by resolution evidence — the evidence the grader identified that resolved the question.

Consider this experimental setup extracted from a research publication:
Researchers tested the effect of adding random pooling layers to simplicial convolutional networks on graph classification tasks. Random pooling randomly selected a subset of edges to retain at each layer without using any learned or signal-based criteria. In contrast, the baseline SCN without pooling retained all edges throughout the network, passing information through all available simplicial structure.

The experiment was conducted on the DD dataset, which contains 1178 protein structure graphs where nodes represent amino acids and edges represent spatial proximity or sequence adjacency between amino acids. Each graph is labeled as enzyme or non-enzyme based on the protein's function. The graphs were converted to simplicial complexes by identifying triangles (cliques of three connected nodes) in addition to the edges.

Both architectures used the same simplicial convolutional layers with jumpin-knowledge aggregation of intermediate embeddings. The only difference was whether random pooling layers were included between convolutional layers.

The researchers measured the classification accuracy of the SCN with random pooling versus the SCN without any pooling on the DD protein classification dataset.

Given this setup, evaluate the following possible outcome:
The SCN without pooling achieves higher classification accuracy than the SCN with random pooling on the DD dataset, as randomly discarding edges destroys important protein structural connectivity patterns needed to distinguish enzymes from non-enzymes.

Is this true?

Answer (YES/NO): NO